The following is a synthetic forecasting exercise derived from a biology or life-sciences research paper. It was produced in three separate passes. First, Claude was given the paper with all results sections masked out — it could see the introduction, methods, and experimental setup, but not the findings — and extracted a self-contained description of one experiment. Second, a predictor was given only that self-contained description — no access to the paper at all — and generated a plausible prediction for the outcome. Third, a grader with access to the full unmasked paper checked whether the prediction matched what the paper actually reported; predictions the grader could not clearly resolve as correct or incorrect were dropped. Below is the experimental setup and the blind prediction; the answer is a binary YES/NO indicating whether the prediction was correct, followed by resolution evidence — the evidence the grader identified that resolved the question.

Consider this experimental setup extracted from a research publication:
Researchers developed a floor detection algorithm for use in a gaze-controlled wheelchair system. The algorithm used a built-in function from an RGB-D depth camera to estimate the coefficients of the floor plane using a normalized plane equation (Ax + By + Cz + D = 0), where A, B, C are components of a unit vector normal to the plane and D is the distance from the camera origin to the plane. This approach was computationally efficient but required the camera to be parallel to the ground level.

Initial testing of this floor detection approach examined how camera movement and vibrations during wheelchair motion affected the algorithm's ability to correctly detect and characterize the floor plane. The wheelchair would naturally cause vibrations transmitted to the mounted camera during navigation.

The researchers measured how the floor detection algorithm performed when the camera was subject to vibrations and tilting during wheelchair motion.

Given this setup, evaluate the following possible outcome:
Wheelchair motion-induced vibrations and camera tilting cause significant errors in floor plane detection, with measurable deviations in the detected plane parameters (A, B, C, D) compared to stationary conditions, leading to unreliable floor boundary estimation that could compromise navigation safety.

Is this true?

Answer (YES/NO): YES